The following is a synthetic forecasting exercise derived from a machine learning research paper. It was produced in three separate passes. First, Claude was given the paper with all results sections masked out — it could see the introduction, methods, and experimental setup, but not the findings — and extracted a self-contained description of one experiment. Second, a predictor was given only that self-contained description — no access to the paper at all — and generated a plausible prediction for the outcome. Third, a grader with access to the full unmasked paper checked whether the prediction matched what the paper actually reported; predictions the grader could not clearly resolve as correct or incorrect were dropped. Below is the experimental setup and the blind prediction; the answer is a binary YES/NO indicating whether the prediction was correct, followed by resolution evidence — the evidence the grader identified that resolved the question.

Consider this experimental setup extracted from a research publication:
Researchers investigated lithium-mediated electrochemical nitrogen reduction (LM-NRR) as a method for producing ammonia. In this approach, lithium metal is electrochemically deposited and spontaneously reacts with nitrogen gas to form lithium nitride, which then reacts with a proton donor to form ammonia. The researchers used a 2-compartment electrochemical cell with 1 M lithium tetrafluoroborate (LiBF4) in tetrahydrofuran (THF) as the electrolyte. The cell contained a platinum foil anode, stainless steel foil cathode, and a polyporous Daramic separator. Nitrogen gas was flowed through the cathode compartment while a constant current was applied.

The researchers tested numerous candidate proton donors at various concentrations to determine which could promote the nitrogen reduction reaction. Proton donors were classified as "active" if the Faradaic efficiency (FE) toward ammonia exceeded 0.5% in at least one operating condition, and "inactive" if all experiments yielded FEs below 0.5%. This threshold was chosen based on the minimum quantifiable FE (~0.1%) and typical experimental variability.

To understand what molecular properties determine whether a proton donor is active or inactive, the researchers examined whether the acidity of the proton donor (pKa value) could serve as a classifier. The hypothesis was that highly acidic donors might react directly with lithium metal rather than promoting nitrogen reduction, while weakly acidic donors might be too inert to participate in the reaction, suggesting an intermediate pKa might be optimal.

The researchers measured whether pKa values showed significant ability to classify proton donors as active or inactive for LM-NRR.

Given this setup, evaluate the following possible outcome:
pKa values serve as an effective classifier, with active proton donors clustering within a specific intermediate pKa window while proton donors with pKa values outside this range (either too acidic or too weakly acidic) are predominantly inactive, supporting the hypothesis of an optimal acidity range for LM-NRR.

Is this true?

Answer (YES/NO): NO